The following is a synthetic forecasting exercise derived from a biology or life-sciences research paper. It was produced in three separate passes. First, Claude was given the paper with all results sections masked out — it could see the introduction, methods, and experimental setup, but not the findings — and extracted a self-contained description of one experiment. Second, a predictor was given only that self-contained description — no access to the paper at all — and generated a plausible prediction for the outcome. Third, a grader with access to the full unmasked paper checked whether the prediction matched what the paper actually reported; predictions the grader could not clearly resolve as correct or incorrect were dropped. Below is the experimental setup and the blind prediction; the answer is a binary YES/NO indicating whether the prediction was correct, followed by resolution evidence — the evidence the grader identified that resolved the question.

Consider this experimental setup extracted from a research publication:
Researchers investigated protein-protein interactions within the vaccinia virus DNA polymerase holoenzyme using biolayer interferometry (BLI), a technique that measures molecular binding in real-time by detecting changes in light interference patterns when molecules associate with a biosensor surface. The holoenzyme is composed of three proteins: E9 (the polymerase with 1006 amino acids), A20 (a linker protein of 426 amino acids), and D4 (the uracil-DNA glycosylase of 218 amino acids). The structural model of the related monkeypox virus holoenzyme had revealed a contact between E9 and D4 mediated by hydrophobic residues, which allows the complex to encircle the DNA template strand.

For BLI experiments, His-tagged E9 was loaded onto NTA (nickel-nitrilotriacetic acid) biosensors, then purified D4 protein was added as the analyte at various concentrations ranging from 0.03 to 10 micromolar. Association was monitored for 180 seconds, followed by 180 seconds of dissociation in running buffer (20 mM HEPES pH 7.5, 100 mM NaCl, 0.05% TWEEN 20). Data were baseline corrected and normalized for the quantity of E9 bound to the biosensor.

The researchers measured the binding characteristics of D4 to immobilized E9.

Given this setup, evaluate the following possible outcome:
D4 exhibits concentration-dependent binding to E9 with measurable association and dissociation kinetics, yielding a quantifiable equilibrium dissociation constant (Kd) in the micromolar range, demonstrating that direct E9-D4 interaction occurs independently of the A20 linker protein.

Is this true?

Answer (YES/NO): NO